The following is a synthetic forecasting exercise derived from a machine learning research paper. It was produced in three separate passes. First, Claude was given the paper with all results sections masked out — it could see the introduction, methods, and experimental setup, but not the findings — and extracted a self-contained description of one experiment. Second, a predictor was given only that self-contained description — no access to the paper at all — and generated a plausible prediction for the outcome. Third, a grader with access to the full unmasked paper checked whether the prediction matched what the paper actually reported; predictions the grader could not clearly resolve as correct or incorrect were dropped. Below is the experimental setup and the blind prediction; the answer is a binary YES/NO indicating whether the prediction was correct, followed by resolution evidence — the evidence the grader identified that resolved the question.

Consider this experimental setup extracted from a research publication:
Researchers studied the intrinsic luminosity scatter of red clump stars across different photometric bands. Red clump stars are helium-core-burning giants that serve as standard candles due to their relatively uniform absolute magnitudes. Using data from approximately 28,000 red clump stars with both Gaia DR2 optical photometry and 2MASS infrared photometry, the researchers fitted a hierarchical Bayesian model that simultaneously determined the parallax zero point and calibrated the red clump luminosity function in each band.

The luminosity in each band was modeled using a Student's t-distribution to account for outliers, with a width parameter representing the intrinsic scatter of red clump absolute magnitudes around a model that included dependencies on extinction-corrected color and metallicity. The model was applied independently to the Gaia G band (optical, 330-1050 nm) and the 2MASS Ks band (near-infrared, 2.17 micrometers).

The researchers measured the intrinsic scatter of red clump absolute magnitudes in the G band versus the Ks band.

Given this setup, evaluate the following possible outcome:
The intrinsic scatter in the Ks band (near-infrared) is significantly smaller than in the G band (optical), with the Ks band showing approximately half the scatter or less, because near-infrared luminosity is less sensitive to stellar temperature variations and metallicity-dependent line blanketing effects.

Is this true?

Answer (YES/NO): NO